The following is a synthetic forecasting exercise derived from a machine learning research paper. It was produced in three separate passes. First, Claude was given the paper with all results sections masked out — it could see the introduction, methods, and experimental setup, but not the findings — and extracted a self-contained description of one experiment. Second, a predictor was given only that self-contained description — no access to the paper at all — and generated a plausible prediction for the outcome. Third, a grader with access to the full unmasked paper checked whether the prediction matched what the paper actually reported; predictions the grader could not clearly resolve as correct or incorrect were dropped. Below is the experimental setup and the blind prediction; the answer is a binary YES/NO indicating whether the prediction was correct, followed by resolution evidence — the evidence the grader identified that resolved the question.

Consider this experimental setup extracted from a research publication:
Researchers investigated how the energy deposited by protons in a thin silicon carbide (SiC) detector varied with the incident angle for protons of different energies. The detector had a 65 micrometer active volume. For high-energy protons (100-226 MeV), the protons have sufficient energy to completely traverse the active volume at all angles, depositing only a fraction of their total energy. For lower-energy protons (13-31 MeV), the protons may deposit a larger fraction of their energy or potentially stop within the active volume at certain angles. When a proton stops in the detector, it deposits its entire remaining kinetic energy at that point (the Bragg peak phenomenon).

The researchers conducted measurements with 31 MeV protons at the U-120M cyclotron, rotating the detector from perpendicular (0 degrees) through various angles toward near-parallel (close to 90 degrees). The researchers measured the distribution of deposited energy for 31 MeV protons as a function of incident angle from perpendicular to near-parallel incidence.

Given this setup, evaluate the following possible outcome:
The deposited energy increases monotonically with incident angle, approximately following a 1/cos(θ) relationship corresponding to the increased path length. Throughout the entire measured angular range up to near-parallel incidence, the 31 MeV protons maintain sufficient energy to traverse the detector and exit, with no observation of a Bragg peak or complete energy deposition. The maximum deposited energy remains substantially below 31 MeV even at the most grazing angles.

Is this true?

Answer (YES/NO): NO